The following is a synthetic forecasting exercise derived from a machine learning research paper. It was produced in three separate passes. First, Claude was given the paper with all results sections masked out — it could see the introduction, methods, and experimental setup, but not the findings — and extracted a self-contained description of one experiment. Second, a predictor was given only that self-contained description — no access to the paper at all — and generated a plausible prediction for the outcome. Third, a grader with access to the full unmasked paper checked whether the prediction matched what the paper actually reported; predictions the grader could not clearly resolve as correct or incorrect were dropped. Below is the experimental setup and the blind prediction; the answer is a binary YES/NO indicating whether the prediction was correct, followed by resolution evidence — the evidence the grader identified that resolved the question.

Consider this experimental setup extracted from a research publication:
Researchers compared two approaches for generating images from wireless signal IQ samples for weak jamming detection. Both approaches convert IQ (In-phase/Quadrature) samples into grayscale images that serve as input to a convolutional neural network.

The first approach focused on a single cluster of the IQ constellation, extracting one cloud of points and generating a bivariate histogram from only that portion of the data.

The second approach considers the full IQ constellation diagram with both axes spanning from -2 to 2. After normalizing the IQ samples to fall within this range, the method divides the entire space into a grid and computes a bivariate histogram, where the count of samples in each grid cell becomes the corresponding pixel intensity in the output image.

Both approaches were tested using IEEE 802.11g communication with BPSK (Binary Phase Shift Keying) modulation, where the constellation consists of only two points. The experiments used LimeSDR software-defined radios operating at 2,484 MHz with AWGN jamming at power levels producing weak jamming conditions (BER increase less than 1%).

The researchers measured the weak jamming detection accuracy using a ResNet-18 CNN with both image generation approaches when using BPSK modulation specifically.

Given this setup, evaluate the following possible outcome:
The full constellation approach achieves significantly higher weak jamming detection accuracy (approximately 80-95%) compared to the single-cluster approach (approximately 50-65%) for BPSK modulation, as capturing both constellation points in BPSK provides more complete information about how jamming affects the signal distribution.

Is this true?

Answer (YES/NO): NO